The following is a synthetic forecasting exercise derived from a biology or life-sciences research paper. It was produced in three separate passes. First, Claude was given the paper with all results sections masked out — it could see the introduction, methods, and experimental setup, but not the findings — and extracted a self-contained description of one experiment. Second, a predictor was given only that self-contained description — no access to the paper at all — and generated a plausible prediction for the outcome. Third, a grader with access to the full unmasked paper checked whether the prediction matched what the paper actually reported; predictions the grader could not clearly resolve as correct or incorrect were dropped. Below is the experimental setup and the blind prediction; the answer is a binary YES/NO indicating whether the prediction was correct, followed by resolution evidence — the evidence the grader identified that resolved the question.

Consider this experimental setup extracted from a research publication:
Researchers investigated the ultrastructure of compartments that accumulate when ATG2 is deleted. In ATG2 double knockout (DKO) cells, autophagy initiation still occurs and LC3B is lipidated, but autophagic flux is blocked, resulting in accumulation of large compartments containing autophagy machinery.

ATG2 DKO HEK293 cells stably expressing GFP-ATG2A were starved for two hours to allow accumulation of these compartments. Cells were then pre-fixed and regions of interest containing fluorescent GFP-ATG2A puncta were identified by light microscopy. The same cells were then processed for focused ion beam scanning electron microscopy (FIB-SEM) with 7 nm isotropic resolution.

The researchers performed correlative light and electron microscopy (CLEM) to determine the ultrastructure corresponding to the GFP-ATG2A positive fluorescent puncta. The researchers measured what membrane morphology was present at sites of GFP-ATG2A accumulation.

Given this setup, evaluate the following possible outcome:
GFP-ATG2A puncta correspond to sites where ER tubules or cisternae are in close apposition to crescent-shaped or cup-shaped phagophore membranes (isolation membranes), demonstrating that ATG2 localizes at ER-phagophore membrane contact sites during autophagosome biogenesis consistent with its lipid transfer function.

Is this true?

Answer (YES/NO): NO